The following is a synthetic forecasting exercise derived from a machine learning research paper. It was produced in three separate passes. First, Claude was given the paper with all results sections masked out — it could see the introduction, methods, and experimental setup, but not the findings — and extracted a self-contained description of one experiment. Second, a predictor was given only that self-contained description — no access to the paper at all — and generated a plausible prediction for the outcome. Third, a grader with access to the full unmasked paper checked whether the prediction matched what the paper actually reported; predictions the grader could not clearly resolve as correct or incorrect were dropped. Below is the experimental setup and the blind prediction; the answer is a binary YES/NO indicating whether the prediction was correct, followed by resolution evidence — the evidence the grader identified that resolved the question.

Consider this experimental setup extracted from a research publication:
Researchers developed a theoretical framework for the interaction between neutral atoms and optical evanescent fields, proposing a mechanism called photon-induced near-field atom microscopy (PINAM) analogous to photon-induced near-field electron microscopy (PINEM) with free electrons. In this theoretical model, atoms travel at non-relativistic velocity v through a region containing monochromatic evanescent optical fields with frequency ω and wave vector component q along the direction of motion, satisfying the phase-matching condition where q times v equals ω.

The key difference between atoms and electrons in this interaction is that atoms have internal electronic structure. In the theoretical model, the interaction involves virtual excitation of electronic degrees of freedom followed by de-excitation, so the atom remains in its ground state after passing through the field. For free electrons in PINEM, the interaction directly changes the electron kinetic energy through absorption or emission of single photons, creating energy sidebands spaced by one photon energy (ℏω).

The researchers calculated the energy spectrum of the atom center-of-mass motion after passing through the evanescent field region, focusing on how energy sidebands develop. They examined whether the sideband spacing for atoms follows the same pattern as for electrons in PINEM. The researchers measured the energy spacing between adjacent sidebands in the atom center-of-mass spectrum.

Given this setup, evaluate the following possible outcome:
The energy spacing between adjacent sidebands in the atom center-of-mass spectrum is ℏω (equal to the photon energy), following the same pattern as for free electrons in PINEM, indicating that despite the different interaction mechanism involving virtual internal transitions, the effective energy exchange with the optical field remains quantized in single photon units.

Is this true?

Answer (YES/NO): NO